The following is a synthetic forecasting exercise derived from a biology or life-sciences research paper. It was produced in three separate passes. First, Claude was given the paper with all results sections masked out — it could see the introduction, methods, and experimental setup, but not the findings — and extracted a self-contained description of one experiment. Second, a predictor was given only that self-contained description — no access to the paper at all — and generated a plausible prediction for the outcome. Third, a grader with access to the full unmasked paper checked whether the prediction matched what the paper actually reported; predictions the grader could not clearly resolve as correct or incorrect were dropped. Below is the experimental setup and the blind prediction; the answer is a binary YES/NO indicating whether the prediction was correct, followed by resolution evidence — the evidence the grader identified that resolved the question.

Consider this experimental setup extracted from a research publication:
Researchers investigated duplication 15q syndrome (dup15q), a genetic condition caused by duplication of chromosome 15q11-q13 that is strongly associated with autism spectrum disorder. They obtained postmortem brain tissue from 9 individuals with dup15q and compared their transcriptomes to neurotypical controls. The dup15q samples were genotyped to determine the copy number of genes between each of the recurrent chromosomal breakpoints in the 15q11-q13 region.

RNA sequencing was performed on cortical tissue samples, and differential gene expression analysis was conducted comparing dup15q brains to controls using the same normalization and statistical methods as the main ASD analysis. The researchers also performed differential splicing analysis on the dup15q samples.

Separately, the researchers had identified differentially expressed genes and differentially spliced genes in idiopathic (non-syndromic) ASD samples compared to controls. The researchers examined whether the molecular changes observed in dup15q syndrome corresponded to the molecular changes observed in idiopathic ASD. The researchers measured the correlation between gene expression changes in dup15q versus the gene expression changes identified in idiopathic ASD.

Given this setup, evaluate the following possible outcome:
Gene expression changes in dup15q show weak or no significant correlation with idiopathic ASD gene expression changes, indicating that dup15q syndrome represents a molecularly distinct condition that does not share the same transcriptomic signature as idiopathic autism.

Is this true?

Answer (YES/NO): NO